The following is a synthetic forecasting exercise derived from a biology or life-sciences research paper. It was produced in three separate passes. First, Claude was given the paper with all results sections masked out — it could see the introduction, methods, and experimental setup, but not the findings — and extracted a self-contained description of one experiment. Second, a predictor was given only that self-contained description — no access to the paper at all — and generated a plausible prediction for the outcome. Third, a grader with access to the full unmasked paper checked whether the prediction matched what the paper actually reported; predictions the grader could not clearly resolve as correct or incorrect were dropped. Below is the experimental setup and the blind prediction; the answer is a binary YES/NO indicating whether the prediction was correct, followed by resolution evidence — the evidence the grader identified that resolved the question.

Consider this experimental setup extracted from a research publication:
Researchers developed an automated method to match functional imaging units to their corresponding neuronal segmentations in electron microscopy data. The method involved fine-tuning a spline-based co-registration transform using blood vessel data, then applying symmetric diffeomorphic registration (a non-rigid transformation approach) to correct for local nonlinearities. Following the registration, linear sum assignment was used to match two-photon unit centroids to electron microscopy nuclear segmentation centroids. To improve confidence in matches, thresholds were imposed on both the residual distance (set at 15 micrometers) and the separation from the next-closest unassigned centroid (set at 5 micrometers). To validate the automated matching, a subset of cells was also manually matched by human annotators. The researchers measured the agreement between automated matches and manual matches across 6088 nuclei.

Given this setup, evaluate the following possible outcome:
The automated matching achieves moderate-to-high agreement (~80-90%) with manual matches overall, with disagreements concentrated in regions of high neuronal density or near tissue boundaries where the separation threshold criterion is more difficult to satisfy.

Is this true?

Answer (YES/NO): NO